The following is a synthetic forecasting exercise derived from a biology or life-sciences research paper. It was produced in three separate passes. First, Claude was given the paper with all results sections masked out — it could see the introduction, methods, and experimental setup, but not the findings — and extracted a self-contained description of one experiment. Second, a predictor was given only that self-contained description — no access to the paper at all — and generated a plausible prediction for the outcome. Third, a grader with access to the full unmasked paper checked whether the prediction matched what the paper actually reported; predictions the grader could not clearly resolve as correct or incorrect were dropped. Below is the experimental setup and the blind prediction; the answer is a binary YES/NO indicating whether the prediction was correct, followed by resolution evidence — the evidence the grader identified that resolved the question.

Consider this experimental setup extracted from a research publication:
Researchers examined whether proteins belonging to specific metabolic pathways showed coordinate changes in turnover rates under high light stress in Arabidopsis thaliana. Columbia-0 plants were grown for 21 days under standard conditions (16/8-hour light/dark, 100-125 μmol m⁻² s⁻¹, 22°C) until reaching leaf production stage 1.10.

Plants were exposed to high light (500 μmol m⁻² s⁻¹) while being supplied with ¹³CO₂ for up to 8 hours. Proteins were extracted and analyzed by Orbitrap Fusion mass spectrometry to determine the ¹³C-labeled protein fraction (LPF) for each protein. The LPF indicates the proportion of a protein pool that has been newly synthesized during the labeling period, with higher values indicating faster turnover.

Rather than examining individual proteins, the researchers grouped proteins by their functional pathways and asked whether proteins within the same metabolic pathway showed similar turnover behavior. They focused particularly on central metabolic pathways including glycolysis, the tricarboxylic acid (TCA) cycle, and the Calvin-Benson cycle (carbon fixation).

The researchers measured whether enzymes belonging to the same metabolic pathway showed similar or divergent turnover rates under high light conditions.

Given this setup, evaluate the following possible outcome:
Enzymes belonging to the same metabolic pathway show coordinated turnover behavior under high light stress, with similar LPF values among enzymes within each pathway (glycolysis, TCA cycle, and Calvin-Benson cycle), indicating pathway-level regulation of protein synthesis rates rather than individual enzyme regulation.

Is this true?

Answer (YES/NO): NO